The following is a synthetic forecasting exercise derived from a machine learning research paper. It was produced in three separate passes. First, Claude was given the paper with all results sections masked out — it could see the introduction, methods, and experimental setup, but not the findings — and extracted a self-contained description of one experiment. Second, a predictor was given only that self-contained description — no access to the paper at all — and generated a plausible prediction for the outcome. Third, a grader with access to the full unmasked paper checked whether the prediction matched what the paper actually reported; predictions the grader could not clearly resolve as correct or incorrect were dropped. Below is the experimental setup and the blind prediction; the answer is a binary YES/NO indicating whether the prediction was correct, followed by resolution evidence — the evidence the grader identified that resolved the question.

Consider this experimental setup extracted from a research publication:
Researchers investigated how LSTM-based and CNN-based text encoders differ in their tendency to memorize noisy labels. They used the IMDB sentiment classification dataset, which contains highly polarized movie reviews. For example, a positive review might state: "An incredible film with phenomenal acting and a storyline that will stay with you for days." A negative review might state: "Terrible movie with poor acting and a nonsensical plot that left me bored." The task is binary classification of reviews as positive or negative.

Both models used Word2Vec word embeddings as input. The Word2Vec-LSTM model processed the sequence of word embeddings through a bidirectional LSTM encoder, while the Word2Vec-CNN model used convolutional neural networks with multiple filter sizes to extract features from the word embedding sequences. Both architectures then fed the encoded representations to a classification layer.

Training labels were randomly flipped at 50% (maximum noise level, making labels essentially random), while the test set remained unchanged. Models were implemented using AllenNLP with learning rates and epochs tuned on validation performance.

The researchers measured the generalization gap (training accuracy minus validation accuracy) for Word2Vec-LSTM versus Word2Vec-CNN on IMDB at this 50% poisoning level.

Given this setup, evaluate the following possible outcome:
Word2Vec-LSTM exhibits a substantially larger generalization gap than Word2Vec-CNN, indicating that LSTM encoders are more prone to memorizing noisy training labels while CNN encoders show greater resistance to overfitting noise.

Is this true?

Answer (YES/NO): NO